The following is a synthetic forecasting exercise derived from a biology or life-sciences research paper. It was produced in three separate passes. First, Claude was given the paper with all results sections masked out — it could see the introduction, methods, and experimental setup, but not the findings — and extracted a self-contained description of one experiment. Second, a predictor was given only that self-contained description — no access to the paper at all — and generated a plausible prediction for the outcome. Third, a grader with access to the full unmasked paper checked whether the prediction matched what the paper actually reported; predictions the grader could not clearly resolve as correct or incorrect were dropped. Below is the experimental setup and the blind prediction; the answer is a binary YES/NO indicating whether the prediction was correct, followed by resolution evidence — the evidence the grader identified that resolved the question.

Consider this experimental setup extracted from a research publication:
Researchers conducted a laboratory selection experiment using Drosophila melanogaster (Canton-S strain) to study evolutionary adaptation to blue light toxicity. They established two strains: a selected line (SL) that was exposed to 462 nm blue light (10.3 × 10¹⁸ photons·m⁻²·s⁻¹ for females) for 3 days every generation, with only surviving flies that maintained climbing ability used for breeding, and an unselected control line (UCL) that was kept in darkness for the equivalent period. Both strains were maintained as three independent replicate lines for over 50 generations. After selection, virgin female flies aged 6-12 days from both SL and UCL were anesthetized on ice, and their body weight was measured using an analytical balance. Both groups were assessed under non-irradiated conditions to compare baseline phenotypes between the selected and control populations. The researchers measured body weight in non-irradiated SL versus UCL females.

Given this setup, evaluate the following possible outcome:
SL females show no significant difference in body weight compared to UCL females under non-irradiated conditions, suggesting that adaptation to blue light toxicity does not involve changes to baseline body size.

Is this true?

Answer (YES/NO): NO